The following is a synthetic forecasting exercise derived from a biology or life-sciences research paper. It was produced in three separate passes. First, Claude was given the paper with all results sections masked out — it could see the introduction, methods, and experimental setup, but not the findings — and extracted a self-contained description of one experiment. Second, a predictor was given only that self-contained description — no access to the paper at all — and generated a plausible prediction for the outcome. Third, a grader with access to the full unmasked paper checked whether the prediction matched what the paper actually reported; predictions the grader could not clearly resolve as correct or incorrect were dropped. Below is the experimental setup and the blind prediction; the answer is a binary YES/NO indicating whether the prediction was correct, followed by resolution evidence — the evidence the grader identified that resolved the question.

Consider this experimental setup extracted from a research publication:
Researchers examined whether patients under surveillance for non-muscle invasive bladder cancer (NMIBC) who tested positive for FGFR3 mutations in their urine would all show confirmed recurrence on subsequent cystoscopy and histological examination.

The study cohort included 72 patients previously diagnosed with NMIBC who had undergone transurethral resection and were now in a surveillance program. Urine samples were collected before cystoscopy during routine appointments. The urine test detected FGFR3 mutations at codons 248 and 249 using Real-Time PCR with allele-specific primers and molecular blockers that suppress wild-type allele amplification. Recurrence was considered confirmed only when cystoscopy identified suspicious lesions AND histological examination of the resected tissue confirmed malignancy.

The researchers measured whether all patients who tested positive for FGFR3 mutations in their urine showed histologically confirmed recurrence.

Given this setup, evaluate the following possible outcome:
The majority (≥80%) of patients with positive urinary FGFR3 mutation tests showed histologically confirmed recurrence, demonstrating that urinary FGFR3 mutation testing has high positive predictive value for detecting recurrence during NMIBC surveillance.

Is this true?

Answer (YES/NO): NO